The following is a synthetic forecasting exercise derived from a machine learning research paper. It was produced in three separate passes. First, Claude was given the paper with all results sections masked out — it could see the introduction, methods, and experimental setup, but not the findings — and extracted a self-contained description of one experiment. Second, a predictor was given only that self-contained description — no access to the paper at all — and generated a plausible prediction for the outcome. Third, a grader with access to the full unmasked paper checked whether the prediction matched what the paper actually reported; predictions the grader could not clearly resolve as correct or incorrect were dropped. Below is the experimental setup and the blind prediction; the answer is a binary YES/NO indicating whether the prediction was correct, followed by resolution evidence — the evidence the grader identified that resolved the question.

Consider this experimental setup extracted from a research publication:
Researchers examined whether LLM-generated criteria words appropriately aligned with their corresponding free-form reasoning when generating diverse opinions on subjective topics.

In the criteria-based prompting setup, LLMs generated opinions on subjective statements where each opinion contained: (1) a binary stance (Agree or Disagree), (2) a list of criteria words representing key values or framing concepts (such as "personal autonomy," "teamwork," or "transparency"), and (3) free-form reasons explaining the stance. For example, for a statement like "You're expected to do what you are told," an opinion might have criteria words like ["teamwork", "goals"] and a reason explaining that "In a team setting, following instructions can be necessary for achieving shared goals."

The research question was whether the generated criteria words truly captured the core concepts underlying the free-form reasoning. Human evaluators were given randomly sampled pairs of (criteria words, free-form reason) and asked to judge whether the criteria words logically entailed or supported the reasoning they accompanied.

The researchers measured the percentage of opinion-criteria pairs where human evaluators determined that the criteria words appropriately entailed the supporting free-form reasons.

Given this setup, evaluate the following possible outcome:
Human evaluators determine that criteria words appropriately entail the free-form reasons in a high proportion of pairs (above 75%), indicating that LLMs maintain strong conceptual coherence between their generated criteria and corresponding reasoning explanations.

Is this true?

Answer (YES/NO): YES